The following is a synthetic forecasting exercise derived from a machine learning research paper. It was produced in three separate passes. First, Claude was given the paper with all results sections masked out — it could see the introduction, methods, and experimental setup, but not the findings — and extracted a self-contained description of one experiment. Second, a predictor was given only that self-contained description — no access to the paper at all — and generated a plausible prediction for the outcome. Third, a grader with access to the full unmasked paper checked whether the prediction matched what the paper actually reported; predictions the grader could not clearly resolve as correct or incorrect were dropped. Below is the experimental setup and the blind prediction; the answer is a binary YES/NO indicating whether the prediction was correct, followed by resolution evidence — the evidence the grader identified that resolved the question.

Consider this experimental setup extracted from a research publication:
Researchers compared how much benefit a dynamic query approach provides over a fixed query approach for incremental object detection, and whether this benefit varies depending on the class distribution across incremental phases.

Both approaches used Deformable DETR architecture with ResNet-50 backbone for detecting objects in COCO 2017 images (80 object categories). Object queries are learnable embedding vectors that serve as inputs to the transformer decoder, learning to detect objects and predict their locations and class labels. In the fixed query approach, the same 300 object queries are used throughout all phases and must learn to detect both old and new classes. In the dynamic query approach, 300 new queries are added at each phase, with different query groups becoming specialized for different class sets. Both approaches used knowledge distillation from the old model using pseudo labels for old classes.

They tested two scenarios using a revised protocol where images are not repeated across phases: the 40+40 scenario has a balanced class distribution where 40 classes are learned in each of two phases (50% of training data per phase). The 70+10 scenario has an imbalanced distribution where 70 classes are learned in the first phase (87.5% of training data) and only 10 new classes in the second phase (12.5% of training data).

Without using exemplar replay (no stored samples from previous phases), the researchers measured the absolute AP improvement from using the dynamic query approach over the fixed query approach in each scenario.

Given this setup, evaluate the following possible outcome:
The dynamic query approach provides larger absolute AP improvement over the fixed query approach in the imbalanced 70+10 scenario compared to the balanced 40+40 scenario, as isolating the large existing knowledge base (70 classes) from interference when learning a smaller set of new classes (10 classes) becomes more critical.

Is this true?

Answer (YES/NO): YES